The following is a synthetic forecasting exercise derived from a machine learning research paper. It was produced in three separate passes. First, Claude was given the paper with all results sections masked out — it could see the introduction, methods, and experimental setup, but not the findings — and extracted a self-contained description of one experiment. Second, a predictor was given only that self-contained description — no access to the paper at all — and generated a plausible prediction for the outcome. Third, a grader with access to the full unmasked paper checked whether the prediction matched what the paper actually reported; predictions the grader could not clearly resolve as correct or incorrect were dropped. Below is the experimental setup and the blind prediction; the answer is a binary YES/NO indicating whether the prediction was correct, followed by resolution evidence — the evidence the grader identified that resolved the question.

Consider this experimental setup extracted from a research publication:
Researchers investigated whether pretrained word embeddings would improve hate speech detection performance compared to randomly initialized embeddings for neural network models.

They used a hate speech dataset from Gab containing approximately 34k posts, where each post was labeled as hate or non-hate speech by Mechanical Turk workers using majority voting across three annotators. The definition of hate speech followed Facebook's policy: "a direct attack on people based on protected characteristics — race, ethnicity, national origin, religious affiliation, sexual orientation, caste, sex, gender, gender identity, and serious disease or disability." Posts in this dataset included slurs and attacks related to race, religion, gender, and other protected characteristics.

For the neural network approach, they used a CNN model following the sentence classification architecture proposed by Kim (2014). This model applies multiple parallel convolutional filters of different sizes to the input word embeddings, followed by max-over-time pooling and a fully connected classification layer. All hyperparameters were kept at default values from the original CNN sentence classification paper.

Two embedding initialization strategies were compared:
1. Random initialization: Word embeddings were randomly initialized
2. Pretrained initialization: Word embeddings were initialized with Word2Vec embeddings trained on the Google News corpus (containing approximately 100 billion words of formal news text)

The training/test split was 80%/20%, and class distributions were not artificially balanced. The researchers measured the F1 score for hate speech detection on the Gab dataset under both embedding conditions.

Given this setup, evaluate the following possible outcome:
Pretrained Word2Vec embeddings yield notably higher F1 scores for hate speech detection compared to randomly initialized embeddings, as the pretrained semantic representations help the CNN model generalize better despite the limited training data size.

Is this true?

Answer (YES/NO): YES